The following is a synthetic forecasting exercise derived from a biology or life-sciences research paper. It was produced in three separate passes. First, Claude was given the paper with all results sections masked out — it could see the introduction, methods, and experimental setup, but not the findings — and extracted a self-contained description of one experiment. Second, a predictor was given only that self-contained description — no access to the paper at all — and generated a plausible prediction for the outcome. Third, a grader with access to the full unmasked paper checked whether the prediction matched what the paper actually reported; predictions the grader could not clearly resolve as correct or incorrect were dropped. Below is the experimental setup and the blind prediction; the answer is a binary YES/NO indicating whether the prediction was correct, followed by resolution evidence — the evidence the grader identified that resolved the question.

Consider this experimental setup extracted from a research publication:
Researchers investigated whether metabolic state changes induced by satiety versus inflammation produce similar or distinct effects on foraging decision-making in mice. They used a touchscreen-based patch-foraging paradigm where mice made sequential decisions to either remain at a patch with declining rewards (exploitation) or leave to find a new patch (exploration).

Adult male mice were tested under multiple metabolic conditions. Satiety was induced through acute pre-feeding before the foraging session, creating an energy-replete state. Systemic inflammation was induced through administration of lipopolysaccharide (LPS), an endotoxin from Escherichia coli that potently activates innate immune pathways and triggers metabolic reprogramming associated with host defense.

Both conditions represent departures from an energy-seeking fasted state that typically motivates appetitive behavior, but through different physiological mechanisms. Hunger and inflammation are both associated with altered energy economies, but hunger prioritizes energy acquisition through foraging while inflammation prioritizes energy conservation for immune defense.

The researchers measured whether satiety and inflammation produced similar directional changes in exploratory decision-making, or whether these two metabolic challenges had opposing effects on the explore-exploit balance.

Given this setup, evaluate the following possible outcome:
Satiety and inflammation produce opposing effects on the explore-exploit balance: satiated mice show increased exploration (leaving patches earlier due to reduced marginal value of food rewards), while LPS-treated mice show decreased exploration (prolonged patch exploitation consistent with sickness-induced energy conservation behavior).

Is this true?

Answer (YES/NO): YES